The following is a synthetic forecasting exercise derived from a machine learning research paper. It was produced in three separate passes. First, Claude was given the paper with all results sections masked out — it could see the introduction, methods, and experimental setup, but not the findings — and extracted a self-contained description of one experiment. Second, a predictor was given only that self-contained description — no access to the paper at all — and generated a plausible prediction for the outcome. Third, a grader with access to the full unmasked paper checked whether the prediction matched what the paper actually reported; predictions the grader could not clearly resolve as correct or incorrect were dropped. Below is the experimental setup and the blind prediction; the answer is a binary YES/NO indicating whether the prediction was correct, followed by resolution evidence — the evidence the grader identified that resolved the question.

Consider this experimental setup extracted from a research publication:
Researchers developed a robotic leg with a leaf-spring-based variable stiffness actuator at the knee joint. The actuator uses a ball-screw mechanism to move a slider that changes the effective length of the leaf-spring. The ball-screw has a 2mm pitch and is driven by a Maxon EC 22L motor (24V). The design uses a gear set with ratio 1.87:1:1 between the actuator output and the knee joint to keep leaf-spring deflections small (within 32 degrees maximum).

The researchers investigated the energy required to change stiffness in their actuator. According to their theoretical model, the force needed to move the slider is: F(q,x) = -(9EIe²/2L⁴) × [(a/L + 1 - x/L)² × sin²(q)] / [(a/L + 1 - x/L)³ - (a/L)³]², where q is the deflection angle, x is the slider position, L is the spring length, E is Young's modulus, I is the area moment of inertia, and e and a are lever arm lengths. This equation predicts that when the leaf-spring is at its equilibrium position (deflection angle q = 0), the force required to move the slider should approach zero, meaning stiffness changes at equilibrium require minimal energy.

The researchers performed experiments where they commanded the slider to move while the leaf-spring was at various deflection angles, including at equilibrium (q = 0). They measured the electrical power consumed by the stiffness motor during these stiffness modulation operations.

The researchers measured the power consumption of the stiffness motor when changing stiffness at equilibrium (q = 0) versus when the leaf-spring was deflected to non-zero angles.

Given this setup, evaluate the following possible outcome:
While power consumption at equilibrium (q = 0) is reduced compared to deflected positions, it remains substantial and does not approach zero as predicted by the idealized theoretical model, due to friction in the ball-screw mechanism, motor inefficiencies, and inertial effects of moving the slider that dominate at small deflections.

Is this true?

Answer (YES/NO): NO